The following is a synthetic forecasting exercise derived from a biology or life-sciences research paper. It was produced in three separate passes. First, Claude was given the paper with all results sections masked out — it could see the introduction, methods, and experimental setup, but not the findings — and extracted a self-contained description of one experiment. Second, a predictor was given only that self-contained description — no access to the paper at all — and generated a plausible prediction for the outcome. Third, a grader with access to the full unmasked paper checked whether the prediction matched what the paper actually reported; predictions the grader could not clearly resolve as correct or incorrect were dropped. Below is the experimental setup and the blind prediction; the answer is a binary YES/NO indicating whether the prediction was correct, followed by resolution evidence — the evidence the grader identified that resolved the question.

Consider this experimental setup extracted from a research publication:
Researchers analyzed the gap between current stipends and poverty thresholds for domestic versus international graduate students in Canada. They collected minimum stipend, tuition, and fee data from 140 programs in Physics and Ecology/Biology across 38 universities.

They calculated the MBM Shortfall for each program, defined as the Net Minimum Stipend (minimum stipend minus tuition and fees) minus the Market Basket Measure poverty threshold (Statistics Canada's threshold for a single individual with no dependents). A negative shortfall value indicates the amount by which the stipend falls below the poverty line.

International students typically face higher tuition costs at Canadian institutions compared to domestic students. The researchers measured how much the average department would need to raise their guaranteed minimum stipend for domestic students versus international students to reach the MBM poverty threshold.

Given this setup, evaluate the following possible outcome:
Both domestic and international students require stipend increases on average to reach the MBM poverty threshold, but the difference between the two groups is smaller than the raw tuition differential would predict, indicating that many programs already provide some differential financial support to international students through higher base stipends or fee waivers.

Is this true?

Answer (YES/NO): NO